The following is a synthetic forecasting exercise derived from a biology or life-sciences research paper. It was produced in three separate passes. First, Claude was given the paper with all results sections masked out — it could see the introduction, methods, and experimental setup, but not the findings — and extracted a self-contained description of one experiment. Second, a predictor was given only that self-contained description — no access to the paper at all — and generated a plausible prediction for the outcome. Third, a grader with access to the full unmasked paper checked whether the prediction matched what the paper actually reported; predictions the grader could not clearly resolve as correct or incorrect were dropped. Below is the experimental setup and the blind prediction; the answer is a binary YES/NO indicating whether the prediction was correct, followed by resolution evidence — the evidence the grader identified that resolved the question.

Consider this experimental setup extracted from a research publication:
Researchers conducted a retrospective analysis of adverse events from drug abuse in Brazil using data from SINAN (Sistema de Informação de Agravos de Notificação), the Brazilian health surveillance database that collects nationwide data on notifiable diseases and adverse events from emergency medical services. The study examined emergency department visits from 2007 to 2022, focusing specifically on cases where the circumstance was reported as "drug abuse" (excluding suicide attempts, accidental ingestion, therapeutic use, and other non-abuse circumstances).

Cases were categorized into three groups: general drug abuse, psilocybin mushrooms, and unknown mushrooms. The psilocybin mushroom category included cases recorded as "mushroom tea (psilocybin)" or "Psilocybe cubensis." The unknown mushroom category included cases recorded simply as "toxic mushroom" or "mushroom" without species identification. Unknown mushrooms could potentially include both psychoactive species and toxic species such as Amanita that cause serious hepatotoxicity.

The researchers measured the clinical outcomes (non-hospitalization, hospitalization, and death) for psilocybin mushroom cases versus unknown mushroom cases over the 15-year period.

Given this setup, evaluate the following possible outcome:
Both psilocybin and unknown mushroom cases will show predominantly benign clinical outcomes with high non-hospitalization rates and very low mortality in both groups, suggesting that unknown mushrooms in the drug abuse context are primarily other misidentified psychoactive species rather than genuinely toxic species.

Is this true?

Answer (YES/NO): NO